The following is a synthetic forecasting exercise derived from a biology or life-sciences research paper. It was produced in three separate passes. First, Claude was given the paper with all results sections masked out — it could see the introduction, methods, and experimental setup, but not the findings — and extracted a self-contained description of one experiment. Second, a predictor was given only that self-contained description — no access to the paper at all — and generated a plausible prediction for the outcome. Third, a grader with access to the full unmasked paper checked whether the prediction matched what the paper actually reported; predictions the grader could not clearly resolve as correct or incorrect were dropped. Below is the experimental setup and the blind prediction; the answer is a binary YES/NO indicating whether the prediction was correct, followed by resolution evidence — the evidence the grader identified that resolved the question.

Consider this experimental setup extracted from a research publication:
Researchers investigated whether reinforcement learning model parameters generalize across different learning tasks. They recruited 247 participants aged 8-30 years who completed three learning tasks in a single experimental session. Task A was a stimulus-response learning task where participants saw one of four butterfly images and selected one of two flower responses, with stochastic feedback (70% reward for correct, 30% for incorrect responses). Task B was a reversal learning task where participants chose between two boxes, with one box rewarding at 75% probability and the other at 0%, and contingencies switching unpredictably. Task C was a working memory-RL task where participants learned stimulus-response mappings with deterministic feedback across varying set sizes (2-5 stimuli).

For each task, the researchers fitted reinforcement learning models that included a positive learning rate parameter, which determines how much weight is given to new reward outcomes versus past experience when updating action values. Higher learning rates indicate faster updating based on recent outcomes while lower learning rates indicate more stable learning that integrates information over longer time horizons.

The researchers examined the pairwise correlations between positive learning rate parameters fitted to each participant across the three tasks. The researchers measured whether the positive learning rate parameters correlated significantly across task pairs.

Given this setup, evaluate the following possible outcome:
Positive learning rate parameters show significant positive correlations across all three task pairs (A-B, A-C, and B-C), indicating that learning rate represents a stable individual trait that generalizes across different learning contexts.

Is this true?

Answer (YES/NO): NO